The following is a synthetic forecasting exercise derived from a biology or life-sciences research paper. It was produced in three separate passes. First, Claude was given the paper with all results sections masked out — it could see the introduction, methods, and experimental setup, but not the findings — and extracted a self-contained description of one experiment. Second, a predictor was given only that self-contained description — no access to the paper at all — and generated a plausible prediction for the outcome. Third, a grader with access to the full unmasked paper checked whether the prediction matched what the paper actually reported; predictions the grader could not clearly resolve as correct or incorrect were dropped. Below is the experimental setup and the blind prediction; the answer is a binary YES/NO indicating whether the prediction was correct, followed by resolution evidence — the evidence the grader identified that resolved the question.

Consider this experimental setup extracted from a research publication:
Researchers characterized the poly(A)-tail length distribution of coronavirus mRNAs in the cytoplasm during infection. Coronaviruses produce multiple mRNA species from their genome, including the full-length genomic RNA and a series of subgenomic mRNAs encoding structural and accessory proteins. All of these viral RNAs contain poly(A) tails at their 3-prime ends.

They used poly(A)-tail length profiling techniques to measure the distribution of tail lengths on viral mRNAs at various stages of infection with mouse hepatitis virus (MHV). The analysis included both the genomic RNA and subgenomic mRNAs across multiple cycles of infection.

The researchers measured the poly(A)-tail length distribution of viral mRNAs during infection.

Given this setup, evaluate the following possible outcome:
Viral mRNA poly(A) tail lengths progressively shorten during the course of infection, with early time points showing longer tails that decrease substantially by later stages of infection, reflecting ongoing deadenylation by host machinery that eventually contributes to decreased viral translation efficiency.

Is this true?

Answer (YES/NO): NO